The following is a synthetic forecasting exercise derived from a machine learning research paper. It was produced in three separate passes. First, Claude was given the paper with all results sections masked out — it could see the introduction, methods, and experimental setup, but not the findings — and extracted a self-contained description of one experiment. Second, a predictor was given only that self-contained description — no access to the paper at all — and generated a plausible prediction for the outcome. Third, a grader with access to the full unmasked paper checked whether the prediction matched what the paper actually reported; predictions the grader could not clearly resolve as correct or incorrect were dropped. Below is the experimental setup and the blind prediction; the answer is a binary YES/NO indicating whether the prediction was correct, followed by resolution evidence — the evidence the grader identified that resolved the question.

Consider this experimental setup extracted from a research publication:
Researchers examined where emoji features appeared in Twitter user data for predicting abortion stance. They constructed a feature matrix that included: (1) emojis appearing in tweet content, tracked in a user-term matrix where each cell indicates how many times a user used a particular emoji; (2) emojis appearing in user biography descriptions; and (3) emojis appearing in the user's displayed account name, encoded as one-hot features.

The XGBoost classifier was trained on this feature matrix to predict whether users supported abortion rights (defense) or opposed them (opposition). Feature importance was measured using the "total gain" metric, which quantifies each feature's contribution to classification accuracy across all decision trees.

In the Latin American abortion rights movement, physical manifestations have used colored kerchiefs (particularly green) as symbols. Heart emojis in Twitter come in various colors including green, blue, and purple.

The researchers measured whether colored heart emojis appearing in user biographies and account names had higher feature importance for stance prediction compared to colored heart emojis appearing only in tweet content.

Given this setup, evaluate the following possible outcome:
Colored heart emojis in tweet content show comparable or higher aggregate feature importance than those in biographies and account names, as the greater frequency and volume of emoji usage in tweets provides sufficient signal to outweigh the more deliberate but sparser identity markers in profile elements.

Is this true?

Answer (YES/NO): YES